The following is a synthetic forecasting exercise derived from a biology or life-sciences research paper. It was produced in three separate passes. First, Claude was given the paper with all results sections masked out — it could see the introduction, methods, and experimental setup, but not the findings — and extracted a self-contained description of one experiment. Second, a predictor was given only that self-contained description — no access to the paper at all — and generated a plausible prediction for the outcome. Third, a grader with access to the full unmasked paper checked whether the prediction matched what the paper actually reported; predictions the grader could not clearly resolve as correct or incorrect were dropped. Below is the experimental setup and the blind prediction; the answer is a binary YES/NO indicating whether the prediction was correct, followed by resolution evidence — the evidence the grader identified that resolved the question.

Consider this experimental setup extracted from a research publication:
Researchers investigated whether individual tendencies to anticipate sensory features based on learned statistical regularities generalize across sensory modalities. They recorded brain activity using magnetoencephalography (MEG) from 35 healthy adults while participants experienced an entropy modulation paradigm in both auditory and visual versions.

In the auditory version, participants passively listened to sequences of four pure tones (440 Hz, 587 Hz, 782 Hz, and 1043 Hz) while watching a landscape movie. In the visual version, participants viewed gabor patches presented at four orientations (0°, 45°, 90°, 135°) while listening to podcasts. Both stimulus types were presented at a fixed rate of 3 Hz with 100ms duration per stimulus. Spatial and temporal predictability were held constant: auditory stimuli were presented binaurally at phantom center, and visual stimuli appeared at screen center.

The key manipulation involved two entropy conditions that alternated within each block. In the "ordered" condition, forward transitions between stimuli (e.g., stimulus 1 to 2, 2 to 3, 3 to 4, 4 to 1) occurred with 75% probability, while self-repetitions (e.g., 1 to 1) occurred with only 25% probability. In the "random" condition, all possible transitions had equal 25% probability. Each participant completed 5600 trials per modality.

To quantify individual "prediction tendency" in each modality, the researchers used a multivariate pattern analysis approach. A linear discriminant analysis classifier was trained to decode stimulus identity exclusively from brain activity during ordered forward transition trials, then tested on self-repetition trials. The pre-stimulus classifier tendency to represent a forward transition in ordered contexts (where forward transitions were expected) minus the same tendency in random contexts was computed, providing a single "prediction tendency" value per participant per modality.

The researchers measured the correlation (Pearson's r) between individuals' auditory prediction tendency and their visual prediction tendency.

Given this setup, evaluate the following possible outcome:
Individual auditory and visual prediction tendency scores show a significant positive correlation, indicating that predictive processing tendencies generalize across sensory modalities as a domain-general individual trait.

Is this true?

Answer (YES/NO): NO